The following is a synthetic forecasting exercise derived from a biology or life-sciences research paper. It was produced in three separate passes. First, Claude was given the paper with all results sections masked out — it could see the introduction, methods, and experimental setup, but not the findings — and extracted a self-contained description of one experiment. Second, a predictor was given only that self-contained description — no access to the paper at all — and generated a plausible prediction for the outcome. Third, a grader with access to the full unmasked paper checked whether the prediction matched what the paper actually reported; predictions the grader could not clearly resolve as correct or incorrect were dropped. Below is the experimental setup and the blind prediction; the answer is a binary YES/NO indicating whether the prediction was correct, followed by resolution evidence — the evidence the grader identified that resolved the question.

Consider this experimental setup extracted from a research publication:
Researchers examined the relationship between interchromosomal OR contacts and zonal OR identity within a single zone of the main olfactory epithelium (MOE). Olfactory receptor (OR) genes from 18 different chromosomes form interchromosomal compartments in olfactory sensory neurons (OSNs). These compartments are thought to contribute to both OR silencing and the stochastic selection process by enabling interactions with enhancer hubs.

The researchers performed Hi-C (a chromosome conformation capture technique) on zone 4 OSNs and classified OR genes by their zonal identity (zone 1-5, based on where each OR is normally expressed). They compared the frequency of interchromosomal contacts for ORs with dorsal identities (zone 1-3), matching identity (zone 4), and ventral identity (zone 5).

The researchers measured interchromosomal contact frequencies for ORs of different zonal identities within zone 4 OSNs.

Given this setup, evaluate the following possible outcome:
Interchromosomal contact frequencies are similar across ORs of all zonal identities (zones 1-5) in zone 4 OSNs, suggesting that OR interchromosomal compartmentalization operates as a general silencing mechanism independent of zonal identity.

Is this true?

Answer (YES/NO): NO